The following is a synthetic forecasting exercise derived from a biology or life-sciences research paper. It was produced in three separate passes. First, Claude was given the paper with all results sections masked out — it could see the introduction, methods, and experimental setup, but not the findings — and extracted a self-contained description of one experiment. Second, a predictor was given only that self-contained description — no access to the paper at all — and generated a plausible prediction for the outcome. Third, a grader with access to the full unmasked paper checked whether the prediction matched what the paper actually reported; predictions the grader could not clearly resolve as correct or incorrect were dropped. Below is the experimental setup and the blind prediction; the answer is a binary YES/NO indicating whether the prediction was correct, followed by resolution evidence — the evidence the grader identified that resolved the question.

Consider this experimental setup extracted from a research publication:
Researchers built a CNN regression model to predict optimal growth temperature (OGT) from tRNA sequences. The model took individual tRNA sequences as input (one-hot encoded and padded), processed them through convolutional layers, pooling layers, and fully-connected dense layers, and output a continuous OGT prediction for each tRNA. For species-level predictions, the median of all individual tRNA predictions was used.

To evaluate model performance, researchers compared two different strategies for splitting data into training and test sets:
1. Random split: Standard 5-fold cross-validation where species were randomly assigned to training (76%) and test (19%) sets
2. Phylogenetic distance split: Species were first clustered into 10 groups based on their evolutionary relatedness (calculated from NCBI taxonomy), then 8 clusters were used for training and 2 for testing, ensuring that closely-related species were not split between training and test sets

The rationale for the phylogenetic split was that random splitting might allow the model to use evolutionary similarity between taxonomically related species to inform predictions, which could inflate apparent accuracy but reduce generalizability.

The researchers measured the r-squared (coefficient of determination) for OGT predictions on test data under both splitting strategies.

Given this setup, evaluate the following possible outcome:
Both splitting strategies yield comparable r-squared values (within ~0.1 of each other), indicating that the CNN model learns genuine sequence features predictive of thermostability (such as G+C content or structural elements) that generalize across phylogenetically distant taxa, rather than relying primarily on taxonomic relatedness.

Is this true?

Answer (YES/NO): NO